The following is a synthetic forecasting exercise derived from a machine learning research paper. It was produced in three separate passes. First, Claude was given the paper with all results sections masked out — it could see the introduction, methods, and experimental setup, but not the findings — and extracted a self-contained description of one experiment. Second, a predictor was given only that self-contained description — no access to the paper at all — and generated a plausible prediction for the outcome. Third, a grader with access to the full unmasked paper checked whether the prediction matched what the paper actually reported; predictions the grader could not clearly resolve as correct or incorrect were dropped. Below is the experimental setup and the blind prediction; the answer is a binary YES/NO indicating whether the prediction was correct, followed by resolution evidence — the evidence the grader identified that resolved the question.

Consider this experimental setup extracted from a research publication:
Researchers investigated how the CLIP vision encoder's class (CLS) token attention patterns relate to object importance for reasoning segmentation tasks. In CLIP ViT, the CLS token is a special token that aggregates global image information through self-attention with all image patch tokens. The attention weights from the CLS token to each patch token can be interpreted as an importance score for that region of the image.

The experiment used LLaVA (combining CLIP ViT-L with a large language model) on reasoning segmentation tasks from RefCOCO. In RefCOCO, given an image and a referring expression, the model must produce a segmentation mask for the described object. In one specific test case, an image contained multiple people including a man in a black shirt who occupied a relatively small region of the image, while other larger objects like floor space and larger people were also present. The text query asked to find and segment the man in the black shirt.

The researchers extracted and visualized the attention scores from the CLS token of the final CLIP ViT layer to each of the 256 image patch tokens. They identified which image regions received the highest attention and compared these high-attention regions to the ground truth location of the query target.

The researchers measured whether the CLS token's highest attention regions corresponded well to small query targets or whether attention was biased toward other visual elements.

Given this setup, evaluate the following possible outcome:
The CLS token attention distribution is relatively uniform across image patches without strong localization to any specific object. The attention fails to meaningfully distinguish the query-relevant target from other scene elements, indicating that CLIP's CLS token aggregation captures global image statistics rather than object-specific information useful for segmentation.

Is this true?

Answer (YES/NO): NO